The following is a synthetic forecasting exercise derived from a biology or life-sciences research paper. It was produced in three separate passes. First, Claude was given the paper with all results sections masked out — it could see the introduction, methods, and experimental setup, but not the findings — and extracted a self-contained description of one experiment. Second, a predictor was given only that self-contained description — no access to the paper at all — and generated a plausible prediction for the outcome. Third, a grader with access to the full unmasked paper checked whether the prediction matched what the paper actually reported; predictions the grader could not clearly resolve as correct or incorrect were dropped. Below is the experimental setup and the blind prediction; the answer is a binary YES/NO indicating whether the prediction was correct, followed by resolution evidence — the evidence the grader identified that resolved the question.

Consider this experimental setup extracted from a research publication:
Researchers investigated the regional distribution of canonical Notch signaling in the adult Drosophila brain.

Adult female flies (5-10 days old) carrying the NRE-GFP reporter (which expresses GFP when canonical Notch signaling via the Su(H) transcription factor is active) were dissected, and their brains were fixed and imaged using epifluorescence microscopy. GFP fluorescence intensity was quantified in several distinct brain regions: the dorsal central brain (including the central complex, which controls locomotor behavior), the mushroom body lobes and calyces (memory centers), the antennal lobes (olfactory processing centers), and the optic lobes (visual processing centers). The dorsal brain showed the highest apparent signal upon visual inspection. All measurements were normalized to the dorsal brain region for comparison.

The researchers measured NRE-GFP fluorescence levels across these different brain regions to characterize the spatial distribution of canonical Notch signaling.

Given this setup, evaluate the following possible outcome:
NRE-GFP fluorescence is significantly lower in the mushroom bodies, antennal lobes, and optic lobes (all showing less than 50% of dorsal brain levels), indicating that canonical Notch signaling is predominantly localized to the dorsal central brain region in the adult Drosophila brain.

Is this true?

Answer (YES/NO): NO